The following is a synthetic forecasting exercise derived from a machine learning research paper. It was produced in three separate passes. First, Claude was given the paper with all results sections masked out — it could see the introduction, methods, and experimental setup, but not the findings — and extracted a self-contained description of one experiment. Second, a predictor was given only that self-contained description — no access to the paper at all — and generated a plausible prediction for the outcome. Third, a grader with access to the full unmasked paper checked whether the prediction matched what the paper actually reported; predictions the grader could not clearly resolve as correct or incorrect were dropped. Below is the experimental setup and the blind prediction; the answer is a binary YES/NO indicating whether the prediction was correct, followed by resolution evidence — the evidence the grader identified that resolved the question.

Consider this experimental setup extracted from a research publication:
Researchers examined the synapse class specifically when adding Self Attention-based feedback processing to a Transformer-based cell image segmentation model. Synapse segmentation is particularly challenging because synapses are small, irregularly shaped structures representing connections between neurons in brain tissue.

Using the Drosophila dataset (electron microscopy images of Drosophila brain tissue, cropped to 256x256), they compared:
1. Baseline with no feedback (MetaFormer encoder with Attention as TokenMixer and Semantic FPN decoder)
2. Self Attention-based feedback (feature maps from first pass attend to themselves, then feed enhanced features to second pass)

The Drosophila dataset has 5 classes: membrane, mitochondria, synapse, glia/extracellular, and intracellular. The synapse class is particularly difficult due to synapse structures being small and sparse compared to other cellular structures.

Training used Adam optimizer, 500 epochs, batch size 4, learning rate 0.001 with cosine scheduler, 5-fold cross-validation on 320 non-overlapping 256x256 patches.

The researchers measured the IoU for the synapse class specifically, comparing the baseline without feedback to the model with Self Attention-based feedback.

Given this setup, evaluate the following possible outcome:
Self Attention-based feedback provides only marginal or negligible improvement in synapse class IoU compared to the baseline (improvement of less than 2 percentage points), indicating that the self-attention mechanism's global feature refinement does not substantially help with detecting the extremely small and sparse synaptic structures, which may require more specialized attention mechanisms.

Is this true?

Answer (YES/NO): NO